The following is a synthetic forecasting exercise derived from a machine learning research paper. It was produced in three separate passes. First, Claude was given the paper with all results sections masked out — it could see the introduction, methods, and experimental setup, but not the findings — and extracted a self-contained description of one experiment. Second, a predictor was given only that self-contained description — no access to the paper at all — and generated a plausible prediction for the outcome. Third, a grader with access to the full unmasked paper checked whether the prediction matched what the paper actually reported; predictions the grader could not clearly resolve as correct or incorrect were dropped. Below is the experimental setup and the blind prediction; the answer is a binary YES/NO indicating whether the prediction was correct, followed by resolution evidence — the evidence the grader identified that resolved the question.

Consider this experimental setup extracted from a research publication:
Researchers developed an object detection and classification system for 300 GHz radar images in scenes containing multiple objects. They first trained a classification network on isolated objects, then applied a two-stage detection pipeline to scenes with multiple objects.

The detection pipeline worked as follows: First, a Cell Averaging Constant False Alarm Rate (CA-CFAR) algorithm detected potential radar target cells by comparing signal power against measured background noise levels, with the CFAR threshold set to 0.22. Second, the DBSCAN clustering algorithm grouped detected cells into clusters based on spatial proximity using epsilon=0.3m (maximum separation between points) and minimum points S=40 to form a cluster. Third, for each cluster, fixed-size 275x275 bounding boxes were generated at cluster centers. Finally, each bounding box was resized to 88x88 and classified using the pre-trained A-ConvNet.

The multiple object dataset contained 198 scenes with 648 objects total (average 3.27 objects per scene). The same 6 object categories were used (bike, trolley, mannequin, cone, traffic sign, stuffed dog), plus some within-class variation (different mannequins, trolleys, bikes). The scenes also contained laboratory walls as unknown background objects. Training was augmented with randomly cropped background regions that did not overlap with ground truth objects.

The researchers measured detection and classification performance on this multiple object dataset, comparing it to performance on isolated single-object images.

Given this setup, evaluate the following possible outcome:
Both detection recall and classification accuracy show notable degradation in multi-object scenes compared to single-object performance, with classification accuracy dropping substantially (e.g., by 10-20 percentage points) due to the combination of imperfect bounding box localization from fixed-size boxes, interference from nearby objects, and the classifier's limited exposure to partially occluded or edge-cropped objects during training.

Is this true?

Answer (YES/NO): NO